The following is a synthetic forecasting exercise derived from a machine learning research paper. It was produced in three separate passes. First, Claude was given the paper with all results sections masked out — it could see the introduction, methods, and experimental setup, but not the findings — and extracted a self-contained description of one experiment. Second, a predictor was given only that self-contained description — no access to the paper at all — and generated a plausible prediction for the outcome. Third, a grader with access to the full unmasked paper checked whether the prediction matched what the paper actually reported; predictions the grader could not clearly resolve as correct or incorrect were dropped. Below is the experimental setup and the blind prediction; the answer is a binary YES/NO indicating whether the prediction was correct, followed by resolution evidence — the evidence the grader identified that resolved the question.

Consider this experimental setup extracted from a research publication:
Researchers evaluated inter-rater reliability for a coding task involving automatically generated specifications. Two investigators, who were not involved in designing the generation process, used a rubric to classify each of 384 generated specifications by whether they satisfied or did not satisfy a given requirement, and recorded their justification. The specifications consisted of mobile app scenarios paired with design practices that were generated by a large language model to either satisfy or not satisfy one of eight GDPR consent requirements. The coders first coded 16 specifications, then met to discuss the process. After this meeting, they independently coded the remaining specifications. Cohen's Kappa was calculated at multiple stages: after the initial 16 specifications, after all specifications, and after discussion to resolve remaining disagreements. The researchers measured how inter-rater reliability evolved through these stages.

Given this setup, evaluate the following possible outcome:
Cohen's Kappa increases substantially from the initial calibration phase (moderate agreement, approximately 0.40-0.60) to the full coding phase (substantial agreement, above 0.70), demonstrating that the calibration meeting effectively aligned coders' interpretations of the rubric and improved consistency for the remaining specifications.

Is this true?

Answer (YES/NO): YES